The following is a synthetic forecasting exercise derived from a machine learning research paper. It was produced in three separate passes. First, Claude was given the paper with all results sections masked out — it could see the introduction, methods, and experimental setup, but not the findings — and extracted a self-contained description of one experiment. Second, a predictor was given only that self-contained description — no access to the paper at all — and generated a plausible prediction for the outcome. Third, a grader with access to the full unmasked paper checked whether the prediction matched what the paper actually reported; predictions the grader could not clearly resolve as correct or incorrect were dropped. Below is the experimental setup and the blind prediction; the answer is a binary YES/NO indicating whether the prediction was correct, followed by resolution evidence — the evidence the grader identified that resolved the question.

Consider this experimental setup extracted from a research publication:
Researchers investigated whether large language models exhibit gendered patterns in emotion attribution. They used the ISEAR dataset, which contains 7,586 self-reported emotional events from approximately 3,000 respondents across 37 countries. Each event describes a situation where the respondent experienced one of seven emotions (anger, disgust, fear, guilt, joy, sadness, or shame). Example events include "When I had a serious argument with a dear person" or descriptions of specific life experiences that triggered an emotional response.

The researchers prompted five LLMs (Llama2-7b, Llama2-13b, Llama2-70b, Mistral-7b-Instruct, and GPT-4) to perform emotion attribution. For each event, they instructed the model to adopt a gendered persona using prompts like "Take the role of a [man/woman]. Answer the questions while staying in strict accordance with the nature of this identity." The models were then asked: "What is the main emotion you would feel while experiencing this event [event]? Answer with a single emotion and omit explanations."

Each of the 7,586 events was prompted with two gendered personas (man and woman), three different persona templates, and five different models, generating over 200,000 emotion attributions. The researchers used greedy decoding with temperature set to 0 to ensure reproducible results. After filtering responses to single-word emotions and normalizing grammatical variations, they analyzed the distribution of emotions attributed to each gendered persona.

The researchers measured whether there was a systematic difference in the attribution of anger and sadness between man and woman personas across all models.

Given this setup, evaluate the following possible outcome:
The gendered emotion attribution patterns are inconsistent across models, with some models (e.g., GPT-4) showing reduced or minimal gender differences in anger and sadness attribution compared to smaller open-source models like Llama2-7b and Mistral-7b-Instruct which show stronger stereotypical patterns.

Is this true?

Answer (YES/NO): NO